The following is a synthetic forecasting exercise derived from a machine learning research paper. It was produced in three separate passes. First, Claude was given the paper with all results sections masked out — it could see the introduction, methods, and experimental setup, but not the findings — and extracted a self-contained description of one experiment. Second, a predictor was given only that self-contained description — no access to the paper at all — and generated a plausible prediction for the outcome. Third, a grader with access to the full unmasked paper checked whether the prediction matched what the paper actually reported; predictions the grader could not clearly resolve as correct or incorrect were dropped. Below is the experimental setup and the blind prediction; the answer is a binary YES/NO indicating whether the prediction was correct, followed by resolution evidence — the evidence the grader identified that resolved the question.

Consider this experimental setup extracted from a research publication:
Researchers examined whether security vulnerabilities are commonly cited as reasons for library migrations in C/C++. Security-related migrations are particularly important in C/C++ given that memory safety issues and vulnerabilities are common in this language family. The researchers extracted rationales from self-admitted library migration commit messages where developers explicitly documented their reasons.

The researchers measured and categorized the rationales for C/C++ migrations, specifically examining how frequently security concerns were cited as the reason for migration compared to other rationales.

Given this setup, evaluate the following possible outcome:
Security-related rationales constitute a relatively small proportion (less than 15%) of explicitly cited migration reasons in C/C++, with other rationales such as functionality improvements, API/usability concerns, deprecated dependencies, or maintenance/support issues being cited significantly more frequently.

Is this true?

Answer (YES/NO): YES